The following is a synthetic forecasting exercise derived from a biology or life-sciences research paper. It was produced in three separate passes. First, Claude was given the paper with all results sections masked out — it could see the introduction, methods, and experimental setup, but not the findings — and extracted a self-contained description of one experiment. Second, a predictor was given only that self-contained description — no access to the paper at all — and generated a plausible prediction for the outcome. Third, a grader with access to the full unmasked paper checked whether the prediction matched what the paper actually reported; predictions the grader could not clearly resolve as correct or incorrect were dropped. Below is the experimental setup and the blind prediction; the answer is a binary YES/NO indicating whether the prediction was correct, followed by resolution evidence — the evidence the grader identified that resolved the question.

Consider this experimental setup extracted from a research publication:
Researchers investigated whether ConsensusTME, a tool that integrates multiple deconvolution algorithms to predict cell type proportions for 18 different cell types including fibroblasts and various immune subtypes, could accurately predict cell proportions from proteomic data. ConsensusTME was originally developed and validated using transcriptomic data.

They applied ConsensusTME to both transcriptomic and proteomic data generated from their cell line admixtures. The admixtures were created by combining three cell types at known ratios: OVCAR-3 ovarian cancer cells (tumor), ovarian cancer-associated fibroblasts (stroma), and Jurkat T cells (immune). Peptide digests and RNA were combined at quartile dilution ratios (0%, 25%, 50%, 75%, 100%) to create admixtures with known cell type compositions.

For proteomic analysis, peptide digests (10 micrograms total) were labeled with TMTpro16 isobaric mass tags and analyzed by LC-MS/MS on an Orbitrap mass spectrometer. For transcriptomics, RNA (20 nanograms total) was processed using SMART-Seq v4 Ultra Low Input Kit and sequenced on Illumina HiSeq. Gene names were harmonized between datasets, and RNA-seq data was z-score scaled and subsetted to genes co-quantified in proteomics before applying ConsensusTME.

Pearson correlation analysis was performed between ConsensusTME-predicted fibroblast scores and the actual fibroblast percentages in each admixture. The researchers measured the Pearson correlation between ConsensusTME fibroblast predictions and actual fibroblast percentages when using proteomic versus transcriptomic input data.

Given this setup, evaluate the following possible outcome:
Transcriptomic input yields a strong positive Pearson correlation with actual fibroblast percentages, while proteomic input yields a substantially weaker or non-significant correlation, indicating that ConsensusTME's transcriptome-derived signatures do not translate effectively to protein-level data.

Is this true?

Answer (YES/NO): NO